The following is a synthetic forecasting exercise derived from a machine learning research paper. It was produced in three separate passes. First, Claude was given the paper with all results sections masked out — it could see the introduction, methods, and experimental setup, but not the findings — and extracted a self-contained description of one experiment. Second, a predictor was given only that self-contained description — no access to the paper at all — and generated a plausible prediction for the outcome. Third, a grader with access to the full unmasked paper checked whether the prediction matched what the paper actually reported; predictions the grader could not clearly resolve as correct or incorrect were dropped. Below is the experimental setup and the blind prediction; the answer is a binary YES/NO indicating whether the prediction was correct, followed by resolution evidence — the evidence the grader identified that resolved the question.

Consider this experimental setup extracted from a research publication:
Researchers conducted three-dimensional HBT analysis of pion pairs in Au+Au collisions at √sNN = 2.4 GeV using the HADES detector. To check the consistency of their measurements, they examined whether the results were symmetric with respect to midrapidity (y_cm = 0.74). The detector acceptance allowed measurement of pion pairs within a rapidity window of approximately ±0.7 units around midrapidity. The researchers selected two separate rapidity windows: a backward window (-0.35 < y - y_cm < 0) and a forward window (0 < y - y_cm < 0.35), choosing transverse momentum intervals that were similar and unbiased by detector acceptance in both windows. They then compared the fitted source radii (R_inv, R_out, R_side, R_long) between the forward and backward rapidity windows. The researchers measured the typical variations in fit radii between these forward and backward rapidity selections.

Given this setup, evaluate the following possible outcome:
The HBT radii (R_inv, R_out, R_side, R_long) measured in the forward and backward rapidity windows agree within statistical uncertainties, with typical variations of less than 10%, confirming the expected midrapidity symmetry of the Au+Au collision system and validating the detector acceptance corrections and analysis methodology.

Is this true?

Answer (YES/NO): NO